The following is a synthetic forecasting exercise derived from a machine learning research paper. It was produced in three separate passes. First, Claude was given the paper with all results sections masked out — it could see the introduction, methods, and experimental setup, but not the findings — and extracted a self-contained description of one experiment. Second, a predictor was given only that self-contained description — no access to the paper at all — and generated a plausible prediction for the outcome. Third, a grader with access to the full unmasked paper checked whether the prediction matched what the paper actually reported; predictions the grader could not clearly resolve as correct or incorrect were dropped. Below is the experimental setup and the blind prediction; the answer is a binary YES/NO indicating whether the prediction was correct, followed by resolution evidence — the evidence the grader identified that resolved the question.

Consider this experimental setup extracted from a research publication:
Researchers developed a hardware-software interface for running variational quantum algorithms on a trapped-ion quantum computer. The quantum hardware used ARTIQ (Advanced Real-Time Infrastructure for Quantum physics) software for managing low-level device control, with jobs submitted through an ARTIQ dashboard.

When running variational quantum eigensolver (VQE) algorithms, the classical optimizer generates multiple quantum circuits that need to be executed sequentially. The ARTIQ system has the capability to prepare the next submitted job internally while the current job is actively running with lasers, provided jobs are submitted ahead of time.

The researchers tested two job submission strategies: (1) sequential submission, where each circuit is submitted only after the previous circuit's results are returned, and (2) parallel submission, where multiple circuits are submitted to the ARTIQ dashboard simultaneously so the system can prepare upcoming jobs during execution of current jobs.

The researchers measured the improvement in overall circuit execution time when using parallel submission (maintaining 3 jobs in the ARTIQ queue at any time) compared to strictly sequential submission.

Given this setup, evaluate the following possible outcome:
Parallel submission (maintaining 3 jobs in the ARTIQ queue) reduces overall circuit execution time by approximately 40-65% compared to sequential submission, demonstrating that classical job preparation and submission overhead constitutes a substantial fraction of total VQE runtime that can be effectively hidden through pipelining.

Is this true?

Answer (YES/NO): YES